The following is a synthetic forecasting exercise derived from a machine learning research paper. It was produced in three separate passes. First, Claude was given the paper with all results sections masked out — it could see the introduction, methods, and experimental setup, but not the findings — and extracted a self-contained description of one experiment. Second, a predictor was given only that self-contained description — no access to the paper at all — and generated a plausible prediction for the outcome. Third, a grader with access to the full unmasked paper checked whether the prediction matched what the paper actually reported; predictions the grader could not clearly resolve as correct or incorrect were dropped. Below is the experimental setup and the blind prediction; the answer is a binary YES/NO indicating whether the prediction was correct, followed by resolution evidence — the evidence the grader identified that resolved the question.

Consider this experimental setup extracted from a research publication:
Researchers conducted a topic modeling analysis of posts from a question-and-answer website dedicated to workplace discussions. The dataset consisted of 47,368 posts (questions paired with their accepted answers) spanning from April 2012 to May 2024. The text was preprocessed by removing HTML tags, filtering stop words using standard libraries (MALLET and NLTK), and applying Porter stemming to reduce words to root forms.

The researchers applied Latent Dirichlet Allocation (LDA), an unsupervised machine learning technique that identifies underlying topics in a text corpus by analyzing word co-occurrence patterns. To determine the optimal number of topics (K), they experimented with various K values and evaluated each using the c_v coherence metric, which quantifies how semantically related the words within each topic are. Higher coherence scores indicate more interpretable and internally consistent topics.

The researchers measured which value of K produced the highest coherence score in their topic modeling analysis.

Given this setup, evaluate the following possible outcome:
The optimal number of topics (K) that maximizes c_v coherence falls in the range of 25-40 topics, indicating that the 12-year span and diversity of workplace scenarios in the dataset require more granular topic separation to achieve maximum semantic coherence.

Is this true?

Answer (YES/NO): NO